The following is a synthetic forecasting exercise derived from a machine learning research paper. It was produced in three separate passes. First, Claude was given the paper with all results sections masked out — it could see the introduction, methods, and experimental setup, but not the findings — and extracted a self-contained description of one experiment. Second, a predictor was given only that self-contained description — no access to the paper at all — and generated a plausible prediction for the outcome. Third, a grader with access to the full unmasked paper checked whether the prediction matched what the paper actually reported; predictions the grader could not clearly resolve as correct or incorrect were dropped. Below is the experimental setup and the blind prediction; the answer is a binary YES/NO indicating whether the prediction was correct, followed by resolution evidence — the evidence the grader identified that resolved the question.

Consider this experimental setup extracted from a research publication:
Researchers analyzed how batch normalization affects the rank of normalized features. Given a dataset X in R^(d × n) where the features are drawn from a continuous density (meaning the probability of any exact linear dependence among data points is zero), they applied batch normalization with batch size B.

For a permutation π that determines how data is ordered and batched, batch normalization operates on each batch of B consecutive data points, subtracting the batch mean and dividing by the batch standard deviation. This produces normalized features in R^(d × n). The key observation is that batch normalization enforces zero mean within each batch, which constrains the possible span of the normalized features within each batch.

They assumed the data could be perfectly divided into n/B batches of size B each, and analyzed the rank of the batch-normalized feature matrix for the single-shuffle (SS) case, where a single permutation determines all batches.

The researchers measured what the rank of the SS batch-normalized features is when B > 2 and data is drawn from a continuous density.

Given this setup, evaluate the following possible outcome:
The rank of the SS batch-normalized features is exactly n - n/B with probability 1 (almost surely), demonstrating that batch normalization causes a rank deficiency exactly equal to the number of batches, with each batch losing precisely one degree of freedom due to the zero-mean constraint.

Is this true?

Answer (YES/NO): NO